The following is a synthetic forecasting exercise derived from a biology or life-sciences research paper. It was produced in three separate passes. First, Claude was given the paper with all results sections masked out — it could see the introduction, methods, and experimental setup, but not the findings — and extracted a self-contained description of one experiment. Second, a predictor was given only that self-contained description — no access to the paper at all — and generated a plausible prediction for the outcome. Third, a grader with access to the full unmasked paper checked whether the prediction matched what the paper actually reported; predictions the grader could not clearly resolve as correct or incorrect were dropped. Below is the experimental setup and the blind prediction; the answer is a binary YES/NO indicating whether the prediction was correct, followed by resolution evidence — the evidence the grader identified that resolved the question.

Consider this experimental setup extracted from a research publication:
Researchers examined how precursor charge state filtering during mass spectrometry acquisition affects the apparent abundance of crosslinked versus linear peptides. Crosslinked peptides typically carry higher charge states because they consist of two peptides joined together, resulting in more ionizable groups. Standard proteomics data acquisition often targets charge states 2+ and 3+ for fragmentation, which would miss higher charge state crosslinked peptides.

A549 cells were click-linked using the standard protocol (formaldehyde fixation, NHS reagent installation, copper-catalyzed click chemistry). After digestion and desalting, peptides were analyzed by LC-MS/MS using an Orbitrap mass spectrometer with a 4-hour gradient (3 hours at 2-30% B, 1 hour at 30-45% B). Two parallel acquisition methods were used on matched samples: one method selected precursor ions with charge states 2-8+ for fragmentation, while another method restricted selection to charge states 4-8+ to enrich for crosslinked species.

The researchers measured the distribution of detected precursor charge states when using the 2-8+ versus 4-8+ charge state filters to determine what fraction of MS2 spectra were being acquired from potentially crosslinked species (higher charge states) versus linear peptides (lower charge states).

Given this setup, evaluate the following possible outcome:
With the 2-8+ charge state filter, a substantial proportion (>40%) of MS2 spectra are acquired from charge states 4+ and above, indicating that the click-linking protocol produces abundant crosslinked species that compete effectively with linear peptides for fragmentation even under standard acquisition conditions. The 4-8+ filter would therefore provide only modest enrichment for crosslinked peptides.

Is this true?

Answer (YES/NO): NO